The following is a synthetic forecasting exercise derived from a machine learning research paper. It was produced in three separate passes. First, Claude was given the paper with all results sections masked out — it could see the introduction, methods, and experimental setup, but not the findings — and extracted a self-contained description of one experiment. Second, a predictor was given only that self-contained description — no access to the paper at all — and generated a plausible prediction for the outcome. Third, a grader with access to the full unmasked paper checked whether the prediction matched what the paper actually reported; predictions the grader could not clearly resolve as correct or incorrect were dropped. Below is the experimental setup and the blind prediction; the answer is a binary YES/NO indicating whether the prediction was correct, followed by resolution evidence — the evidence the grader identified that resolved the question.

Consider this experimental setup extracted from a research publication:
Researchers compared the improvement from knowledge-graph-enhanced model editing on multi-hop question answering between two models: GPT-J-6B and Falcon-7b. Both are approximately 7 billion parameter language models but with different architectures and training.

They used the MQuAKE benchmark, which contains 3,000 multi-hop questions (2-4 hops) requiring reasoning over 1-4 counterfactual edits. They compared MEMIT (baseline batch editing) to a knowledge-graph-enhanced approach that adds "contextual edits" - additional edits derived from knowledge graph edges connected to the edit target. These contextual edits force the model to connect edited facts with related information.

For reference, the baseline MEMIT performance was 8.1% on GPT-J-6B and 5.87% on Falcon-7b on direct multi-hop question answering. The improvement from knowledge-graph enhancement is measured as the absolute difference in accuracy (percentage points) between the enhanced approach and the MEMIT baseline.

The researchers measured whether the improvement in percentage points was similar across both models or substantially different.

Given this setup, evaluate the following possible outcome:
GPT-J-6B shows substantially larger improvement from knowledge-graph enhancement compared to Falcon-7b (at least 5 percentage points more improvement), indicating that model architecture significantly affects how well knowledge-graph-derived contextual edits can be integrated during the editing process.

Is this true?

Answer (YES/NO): NO